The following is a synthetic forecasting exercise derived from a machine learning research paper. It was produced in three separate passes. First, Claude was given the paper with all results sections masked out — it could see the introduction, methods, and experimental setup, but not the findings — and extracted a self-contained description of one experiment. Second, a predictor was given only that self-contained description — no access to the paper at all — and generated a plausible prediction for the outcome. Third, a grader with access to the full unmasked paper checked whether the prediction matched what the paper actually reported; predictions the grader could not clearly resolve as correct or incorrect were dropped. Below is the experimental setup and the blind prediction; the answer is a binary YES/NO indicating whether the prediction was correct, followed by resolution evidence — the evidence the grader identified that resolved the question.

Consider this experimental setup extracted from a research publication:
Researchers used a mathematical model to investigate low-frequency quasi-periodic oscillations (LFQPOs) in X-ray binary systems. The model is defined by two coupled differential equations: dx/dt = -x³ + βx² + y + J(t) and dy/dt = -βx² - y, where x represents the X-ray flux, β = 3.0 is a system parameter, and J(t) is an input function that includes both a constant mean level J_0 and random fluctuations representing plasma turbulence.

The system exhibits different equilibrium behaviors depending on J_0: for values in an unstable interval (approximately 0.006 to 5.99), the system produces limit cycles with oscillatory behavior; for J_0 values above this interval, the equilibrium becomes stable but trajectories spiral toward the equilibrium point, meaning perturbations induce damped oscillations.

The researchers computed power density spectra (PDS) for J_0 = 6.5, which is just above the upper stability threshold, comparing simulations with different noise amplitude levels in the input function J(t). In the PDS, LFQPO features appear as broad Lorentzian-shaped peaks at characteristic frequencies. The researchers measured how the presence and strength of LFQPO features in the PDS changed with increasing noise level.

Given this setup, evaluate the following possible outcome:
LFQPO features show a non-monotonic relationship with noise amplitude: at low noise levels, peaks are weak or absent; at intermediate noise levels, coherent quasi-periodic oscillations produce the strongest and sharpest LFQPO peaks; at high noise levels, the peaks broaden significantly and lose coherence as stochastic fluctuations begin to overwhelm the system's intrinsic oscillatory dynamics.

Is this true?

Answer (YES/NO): NO